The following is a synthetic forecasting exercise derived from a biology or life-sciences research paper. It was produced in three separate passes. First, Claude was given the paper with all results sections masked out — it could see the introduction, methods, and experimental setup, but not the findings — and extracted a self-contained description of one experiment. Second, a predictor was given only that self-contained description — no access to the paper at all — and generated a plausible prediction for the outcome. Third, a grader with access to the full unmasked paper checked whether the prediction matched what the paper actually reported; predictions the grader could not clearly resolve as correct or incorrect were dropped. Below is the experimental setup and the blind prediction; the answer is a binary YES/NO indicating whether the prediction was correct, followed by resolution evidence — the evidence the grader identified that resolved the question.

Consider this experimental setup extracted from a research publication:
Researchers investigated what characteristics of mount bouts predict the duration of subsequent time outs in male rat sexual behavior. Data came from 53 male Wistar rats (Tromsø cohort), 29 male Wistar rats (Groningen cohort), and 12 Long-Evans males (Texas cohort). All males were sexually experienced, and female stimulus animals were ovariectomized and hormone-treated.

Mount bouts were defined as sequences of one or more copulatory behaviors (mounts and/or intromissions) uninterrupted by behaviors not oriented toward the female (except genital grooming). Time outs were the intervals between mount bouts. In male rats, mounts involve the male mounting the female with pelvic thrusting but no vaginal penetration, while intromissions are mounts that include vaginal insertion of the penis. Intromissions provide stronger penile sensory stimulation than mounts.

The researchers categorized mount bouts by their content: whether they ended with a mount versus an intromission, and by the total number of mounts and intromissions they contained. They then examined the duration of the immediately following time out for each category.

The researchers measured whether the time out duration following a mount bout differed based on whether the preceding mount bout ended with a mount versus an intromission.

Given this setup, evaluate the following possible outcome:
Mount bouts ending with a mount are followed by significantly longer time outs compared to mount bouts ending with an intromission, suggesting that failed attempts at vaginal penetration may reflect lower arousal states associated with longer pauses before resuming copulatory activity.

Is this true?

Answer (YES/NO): YES